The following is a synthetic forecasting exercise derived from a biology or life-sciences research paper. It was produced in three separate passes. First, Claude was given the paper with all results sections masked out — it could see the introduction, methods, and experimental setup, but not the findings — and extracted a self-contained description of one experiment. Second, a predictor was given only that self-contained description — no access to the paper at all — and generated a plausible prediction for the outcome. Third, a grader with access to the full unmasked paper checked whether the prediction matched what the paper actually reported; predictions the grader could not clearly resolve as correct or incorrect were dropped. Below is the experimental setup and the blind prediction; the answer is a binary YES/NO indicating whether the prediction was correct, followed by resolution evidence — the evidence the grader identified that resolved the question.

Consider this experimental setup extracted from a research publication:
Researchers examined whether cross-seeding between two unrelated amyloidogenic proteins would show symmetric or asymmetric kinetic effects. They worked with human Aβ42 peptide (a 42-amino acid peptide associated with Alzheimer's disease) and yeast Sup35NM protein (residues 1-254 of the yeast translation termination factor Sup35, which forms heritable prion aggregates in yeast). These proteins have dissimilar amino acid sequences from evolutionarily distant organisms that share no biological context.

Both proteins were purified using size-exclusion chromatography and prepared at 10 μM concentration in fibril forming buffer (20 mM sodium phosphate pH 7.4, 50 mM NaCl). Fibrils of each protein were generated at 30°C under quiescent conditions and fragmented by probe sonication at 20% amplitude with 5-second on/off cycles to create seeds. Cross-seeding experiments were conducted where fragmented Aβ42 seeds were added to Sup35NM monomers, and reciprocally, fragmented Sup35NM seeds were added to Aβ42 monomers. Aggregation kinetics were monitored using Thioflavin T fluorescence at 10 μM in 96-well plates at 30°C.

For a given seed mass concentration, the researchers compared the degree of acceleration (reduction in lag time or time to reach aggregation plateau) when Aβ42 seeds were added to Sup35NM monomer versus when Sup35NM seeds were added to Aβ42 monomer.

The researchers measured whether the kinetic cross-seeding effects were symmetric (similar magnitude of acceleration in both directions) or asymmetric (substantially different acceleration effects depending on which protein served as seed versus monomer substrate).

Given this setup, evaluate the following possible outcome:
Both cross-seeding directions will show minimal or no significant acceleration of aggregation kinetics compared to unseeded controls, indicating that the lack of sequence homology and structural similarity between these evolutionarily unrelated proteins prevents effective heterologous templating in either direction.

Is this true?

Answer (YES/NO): NO